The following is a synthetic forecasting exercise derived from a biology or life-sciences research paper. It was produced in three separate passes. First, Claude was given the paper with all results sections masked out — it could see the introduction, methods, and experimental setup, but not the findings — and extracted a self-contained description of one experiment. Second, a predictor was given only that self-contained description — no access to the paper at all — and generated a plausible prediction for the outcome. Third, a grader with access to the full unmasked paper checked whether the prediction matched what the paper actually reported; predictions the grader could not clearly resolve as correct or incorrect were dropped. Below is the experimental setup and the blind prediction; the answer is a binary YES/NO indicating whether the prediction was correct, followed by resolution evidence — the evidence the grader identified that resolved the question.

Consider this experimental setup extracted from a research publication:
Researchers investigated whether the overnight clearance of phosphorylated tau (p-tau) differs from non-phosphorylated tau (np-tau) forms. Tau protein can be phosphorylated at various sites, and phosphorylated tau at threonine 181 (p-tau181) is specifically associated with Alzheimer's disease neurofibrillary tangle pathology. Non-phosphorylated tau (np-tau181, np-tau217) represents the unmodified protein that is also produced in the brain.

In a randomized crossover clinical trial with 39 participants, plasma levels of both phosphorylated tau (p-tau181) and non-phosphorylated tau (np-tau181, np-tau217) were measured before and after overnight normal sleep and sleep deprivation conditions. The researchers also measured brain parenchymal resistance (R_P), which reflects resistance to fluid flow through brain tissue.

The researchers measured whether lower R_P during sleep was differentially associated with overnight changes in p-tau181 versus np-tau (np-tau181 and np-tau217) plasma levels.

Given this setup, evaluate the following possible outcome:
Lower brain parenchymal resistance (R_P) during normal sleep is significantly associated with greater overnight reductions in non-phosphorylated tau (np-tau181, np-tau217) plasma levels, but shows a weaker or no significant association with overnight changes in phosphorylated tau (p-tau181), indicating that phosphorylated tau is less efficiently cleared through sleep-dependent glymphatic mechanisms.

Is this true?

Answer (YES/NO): NO